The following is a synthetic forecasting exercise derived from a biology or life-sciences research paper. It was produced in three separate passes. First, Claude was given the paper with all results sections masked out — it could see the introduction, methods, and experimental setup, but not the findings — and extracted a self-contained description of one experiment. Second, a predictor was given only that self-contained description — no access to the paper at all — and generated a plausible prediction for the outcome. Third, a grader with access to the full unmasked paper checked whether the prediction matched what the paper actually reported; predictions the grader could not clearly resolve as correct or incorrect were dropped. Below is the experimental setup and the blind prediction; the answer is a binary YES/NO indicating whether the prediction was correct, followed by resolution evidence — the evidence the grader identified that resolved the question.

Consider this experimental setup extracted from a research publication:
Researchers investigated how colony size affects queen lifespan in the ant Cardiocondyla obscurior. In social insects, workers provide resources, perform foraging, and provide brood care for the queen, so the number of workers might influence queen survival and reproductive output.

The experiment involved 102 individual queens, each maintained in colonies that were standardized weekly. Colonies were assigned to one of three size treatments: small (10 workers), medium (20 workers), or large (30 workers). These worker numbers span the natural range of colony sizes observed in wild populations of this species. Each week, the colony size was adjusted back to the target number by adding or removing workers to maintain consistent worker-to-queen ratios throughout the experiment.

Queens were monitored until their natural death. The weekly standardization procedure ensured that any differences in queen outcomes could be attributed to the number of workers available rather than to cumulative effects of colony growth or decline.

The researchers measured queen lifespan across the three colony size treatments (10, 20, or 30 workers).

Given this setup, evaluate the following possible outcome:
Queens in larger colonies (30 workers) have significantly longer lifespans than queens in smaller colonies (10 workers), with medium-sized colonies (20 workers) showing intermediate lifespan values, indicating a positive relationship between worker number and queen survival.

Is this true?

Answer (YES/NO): NO